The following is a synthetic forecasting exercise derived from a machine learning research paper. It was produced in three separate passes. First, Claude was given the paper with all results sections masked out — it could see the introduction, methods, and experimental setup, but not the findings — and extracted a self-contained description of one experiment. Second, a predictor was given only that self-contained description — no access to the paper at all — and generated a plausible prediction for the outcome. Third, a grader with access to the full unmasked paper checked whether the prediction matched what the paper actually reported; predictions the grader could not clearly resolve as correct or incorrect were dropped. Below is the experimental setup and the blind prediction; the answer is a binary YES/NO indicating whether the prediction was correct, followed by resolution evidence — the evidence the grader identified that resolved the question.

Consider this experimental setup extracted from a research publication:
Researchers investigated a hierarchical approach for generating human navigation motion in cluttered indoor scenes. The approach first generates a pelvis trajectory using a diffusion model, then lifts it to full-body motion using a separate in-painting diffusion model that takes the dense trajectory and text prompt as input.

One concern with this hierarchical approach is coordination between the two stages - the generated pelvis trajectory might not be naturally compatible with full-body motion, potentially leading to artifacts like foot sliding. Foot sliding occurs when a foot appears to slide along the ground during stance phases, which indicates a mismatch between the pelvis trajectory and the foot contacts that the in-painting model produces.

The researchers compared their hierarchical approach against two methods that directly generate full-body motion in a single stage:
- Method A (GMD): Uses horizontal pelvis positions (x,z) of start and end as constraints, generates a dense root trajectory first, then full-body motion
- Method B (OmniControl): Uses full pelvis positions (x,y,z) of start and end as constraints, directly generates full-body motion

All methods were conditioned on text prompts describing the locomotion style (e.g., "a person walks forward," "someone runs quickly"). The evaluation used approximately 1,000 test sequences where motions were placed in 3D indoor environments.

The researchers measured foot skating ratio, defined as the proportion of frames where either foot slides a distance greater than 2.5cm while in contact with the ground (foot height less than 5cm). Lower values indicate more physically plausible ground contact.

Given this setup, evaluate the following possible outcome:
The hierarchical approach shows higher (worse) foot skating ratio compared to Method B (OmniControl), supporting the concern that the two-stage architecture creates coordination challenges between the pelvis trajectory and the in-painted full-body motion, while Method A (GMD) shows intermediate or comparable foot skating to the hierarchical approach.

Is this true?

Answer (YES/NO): NO